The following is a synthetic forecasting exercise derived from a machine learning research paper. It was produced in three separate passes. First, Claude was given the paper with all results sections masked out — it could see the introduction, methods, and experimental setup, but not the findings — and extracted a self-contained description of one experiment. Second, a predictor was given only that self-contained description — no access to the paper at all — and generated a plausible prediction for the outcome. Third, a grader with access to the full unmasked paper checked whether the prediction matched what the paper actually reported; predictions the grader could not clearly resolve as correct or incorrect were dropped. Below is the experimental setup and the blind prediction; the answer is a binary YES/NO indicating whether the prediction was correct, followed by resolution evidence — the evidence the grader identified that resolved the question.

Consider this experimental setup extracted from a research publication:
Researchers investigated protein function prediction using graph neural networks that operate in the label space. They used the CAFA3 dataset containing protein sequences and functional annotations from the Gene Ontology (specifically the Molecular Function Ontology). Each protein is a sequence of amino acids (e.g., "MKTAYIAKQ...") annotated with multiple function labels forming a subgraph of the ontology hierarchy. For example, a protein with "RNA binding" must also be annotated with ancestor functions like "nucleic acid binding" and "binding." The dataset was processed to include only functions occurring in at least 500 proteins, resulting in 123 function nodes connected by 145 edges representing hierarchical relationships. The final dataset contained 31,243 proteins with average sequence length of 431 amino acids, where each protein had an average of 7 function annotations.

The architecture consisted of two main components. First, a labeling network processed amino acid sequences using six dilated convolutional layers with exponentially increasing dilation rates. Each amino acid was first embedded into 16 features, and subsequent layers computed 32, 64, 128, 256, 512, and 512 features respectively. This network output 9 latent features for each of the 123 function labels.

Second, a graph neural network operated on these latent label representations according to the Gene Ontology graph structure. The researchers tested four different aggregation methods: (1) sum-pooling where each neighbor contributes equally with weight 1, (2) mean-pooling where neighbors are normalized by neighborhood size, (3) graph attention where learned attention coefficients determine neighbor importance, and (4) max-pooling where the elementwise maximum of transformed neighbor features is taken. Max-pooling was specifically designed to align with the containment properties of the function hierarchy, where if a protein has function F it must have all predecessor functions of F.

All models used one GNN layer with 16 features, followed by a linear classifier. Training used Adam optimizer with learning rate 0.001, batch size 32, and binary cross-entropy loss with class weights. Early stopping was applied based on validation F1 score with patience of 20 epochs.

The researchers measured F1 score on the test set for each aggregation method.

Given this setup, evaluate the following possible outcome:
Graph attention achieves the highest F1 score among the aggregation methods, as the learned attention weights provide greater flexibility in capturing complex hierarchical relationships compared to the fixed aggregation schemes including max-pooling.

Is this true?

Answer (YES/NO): NO